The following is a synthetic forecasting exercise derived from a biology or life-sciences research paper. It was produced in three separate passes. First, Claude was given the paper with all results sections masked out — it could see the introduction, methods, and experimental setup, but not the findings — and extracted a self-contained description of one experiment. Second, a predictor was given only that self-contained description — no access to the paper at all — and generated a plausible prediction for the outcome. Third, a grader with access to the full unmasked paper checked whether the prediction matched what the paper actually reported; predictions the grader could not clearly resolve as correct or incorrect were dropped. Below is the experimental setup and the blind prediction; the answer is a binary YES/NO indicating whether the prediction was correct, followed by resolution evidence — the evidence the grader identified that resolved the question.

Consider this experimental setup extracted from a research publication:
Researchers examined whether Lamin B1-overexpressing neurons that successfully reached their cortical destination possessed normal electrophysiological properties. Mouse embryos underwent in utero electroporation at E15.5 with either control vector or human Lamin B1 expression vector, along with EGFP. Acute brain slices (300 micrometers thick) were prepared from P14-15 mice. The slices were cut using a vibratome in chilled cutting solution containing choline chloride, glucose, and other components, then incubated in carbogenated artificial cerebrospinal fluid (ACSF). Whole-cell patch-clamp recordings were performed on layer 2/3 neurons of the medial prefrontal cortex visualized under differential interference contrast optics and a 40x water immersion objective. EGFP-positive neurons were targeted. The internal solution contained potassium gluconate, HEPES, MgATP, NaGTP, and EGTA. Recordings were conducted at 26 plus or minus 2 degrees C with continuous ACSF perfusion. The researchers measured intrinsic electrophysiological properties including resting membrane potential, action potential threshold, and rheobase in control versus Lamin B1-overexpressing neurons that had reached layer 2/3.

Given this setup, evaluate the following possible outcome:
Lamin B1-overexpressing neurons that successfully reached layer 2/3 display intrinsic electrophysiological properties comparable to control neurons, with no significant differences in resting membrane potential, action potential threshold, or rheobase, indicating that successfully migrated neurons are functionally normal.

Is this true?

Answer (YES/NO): YES